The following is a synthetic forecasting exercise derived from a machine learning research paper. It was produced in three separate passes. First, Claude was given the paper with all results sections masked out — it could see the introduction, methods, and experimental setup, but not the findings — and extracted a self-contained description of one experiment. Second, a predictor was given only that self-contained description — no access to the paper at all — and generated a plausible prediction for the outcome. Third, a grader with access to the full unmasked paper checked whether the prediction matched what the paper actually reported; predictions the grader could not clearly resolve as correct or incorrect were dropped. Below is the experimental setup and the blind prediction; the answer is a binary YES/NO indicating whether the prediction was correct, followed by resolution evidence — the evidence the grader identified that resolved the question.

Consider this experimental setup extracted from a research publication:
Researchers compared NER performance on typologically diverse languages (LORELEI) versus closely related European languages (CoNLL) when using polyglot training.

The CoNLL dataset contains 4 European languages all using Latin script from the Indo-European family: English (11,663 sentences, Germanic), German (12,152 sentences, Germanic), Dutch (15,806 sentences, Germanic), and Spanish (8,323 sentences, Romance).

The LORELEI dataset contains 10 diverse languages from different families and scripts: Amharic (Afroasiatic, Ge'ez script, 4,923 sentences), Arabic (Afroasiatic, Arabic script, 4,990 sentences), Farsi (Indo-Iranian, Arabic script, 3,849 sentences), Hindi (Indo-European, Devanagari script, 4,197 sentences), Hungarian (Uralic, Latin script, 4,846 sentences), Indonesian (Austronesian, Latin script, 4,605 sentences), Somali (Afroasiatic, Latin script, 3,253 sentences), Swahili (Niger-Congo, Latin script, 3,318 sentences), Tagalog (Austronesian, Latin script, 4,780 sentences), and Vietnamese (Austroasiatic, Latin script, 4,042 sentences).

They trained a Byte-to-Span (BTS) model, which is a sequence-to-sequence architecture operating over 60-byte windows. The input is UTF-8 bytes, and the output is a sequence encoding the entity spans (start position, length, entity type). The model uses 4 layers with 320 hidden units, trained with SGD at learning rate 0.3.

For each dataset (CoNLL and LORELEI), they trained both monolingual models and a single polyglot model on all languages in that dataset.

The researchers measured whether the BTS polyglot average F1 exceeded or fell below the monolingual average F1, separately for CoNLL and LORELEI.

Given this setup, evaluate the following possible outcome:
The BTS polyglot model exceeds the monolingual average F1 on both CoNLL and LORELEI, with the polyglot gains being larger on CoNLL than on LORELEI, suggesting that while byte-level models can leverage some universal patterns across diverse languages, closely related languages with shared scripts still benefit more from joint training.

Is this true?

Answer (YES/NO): NO